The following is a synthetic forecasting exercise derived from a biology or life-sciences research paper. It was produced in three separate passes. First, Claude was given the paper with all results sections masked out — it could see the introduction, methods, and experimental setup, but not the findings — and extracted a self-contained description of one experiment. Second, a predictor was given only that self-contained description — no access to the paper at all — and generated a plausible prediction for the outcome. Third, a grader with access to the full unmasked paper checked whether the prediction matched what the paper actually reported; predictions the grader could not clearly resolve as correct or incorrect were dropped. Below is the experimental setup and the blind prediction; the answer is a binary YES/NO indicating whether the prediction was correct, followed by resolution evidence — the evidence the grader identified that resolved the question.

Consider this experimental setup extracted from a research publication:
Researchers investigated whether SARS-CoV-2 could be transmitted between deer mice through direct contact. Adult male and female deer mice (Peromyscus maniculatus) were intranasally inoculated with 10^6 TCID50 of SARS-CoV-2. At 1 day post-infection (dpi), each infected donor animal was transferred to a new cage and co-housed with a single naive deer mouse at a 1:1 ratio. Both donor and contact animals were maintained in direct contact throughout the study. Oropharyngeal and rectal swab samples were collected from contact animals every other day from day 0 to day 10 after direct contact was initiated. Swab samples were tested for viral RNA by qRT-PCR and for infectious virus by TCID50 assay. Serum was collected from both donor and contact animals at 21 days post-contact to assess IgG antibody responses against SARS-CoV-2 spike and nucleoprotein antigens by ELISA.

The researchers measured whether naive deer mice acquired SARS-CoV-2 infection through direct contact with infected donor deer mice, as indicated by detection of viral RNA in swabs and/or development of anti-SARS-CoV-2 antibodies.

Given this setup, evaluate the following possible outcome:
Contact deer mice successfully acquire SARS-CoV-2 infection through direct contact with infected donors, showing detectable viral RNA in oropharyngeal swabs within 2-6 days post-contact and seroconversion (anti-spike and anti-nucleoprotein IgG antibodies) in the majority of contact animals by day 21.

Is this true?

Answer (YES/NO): NO